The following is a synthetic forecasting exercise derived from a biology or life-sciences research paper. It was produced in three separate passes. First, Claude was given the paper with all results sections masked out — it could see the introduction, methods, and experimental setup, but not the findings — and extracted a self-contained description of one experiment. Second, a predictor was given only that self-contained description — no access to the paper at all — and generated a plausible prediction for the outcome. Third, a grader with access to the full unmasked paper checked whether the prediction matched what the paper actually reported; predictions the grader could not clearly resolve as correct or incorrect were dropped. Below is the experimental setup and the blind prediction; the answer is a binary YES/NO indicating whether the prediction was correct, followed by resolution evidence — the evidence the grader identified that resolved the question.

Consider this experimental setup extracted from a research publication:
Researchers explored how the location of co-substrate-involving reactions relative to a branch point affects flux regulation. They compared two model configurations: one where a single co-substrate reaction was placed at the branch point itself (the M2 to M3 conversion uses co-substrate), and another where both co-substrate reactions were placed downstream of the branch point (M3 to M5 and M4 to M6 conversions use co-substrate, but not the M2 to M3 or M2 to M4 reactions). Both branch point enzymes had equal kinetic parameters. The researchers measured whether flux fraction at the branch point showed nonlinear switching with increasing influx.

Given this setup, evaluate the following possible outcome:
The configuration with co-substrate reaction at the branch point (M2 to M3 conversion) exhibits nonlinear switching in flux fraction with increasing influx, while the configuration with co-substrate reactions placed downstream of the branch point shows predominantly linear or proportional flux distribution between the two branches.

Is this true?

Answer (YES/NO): YES